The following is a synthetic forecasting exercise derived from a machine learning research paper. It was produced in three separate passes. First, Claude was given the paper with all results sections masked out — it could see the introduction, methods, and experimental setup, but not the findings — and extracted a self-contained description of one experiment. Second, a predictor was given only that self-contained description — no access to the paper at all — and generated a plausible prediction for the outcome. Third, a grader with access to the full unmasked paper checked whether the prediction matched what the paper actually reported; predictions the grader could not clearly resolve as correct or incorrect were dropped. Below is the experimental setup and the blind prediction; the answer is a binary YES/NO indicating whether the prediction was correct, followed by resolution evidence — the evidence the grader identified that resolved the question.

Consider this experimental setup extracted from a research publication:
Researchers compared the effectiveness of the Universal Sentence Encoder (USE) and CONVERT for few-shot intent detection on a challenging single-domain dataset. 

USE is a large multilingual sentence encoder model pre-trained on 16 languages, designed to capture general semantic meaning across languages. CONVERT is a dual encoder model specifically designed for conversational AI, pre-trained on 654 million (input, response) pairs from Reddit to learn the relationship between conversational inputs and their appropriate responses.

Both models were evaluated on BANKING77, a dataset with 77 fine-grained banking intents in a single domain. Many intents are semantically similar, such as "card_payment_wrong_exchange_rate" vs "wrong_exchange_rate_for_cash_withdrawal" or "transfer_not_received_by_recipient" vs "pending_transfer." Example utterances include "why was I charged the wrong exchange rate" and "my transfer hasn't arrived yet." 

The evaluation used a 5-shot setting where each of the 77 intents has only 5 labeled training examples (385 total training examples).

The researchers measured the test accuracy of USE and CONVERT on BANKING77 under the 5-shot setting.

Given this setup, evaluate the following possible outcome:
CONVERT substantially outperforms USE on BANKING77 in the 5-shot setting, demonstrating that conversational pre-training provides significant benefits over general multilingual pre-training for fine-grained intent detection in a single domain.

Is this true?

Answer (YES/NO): NO